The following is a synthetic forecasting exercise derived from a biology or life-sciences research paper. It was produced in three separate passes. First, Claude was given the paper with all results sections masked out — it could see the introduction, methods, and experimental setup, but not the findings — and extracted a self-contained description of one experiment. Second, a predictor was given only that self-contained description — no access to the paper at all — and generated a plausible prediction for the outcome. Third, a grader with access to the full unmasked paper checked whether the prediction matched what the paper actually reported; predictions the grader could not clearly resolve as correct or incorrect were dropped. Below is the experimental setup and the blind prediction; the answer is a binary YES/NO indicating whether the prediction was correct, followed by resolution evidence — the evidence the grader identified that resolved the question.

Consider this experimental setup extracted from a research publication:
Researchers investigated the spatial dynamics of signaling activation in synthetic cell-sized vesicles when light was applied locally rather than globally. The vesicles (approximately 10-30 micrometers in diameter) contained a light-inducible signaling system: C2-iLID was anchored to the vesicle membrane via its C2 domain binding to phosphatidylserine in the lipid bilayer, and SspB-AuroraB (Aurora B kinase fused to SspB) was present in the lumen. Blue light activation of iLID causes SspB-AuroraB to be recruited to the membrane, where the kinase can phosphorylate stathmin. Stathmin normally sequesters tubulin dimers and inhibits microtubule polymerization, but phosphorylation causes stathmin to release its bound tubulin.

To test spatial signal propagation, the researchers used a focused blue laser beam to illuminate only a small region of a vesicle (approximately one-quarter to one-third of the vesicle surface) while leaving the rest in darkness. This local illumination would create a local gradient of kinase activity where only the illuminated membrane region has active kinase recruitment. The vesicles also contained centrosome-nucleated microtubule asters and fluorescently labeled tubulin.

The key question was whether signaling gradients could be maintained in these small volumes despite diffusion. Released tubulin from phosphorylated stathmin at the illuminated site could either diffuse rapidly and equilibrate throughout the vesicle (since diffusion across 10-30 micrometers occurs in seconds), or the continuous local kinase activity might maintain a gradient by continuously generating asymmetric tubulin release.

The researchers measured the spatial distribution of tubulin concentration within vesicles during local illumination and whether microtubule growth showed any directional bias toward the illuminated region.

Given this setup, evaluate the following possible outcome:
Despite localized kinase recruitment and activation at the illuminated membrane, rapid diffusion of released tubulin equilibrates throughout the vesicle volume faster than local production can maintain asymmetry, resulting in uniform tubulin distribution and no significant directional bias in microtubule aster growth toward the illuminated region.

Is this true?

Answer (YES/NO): NO